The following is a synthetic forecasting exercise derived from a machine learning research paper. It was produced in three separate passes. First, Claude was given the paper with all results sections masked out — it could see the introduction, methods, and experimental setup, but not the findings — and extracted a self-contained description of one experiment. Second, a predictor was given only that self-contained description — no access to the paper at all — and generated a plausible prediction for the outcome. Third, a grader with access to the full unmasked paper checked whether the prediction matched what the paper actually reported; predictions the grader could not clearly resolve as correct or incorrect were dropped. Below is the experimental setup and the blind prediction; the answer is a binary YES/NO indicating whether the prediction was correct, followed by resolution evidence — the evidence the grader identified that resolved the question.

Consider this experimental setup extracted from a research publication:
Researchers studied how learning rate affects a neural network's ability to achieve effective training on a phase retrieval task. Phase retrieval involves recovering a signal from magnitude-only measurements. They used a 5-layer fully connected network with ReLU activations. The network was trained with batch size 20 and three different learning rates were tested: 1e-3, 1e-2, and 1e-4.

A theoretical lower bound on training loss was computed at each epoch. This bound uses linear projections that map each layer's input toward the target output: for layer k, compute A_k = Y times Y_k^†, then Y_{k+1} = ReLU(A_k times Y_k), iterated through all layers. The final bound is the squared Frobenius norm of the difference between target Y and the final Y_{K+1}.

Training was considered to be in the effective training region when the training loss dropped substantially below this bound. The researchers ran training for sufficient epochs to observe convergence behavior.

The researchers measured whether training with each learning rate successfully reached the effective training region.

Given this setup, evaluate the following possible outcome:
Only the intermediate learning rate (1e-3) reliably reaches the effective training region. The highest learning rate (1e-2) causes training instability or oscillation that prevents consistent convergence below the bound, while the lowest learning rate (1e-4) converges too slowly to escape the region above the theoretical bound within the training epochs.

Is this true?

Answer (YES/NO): NO